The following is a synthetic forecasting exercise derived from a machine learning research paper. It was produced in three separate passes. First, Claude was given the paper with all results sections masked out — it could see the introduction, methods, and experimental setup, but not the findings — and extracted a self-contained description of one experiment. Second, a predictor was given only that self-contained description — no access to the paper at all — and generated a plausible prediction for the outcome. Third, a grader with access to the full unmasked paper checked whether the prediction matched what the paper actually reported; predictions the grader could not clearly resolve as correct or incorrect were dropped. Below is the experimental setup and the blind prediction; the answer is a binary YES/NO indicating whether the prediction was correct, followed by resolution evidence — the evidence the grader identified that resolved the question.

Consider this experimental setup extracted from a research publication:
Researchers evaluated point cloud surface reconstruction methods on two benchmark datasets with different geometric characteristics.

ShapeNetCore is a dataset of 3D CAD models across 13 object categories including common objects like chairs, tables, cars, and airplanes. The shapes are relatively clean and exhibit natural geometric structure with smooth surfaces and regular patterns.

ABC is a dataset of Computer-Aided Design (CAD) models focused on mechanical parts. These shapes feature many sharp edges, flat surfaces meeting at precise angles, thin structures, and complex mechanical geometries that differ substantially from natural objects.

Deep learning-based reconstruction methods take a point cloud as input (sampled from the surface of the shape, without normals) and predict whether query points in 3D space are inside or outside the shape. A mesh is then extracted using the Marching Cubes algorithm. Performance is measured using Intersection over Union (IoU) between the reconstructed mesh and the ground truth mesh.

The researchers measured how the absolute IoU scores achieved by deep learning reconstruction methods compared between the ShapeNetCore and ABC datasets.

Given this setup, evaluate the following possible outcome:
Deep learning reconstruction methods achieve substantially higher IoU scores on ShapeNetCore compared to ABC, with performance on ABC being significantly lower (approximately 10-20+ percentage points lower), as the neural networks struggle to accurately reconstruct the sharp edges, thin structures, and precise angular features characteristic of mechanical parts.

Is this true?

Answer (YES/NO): NO